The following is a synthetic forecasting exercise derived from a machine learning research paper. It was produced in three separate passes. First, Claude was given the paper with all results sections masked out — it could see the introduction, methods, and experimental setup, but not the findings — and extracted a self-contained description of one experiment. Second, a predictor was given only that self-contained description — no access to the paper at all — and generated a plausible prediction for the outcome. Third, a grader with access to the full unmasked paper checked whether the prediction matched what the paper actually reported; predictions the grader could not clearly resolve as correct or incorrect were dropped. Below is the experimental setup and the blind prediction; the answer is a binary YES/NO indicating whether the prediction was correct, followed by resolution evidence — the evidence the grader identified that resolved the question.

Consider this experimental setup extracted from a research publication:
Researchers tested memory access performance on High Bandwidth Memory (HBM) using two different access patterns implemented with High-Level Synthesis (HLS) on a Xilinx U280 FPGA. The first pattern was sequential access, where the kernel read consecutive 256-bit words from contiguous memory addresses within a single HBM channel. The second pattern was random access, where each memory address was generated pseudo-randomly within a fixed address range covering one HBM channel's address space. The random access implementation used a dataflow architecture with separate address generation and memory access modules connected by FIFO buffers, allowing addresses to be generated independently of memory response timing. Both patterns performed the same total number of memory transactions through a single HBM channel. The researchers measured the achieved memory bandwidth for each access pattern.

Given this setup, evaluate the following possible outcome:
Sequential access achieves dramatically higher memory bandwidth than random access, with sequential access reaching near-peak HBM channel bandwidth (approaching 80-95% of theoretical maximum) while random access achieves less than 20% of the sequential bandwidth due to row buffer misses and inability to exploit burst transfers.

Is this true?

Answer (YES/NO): YES